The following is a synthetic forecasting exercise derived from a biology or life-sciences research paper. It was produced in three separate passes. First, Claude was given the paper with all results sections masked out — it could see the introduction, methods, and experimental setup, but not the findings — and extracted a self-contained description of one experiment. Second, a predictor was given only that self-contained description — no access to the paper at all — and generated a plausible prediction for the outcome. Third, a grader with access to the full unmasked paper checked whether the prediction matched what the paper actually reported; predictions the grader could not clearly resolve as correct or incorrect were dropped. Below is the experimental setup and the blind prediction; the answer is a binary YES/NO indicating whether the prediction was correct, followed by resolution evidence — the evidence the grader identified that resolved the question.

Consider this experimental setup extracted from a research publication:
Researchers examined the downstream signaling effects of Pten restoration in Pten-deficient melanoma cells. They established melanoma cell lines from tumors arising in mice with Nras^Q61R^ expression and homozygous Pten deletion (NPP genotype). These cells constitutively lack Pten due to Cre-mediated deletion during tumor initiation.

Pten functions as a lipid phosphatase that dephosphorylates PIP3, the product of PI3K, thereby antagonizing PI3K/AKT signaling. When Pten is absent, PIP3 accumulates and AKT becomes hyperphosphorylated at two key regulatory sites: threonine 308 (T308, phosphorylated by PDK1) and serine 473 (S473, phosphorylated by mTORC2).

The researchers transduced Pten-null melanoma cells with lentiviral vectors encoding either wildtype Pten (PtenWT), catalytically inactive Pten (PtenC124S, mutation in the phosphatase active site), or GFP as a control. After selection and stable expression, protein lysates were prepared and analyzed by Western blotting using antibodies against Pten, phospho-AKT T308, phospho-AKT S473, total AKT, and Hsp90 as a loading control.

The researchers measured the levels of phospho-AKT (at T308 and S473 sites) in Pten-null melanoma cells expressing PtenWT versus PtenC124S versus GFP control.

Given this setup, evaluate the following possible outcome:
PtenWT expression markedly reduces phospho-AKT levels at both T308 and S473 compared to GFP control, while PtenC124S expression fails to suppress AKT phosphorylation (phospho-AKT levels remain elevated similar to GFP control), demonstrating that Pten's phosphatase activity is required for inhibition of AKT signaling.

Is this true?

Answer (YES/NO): YES